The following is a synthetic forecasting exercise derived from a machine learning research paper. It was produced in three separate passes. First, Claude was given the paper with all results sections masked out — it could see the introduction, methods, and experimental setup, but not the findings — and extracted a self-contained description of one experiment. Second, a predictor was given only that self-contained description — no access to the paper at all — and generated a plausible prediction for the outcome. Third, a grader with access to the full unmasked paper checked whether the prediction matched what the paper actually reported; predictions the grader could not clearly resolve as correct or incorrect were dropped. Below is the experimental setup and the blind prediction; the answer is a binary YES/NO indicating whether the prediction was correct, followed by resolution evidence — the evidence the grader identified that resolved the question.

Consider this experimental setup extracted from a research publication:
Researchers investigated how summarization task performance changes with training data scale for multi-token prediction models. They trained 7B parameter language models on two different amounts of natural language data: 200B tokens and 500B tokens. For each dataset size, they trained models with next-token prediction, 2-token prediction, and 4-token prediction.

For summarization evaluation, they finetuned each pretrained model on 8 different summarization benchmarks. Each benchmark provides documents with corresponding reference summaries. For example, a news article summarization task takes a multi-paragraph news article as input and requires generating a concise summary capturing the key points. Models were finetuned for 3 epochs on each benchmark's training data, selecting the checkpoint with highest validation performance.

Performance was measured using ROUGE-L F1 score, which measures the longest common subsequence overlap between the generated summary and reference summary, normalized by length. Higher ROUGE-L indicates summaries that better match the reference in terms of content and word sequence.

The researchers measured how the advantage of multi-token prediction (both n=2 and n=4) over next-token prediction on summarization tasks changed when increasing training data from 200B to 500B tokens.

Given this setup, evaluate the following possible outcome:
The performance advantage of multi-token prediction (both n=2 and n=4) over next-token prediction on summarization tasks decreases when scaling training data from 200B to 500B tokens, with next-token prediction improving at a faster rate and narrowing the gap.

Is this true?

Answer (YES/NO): YES